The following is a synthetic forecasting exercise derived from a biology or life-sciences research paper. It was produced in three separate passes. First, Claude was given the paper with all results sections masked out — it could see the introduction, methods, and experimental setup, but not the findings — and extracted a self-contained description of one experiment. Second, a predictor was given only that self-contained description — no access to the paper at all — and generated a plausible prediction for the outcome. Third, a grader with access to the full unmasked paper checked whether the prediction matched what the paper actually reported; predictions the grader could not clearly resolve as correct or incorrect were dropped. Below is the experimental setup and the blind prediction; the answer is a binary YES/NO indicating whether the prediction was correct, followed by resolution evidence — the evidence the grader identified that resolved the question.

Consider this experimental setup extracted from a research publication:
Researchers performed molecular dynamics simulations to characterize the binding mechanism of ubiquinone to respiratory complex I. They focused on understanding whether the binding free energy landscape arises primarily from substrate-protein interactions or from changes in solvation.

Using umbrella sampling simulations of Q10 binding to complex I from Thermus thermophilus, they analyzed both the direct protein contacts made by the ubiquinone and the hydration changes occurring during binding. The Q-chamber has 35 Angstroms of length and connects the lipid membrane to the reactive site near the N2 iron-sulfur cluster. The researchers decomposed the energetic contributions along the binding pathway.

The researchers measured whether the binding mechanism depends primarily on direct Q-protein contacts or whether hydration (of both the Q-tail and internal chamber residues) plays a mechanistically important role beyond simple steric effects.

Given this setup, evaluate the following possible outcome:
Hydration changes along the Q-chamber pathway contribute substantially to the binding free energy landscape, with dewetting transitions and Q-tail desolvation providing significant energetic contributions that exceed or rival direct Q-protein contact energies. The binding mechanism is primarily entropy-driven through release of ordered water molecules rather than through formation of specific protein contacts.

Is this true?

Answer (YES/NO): NO